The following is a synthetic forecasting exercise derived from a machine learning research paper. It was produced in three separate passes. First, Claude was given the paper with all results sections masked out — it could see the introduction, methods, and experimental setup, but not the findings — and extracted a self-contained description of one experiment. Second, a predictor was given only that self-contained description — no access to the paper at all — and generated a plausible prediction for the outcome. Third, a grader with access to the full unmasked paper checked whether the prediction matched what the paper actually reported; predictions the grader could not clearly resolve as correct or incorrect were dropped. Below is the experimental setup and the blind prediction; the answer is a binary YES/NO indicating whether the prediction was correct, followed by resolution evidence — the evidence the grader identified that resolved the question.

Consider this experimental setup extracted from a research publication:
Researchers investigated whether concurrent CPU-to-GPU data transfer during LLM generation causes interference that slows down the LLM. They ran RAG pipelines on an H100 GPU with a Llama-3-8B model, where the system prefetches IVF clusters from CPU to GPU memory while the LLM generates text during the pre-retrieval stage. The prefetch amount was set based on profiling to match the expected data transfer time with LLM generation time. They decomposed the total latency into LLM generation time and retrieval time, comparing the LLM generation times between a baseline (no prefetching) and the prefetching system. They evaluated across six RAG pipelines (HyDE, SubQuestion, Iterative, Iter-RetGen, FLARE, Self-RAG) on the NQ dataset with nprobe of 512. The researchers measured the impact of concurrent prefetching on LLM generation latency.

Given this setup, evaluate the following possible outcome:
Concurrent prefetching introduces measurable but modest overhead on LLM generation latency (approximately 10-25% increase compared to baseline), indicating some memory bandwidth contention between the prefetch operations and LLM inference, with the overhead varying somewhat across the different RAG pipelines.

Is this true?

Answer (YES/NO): NO